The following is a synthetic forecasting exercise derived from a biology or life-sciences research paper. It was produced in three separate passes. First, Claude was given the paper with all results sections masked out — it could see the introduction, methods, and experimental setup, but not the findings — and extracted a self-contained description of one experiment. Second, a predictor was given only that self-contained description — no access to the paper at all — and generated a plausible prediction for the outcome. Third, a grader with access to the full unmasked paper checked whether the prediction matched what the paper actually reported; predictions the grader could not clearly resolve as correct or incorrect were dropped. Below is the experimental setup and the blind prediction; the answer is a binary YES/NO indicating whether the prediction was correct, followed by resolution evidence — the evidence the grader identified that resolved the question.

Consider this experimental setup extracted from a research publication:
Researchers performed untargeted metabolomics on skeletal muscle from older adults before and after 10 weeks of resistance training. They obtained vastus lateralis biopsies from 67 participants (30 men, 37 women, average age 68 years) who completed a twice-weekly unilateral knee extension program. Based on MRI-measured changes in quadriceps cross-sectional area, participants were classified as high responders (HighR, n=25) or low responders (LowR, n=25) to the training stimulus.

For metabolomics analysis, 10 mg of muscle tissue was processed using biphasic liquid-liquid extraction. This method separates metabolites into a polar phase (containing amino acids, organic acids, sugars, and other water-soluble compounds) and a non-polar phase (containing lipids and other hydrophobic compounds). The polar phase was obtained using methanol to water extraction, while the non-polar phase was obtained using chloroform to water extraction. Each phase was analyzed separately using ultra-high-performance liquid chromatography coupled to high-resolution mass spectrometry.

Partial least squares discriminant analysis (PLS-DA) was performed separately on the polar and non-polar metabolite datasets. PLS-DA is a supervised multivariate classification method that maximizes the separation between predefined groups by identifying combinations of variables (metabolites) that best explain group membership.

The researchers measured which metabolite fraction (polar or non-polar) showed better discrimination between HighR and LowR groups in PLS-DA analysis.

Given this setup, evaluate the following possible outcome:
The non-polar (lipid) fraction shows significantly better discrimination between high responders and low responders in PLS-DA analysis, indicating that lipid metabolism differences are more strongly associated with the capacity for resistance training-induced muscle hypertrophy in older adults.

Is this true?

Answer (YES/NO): NO